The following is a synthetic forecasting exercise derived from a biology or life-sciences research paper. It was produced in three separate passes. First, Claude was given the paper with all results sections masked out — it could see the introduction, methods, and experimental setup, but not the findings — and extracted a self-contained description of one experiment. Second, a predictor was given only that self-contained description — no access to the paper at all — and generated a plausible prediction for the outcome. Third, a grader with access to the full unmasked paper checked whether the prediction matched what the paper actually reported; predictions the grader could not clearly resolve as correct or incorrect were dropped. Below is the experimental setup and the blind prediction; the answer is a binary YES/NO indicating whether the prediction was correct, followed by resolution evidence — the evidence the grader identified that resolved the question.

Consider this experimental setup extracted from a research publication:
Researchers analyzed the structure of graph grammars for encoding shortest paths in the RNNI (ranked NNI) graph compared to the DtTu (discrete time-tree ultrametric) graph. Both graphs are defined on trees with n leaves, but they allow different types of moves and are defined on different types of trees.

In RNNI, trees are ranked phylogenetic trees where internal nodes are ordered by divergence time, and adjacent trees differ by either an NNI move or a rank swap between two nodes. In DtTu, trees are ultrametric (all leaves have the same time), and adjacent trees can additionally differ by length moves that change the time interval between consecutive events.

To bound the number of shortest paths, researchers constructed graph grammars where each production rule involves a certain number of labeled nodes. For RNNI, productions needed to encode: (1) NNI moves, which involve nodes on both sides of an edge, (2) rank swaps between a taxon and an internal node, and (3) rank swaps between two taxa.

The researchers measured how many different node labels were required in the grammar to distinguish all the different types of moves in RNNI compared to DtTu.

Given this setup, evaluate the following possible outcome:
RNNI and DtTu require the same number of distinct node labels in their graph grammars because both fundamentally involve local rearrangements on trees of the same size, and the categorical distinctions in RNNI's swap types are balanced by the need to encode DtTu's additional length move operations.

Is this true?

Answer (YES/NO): NO